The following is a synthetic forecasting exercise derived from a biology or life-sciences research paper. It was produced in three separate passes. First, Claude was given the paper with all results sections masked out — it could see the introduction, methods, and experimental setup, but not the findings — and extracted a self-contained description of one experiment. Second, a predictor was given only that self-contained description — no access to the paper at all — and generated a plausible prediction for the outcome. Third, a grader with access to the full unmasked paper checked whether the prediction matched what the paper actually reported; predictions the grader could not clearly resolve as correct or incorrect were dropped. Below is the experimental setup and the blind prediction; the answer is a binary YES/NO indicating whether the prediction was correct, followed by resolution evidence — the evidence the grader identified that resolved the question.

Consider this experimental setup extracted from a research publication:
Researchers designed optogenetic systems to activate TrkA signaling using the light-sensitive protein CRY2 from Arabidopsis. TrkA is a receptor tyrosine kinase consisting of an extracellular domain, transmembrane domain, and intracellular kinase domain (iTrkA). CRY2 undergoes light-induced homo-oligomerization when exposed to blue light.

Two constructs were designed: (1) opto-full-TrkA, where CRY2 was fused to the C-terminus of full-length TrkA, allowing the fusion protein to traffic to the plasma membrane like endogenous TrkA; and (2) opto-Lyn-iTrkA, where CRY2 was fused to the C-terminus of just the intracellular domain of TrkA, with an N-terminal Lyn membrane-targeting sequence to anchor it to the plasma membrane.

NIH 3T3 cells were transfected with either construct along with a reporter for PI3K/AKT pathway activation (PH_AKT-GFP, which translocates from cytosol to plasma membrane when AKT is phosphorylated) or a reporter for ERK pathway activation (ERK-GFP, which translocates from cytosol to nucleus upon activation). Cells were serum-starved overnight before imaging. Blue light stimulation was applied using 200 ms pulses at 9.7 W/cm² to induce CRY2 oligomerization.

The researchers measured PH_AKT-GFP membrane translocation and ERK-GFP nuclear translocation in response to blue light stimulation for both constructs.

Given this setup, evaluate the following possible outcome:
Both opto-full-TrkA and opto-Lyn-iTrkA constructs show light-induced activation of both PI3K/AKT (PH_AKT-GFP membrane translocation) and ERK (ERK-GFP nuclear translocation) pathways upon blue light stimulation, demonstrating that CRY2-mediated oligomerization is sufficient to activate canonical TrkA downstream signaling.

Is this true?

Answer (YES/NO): NO